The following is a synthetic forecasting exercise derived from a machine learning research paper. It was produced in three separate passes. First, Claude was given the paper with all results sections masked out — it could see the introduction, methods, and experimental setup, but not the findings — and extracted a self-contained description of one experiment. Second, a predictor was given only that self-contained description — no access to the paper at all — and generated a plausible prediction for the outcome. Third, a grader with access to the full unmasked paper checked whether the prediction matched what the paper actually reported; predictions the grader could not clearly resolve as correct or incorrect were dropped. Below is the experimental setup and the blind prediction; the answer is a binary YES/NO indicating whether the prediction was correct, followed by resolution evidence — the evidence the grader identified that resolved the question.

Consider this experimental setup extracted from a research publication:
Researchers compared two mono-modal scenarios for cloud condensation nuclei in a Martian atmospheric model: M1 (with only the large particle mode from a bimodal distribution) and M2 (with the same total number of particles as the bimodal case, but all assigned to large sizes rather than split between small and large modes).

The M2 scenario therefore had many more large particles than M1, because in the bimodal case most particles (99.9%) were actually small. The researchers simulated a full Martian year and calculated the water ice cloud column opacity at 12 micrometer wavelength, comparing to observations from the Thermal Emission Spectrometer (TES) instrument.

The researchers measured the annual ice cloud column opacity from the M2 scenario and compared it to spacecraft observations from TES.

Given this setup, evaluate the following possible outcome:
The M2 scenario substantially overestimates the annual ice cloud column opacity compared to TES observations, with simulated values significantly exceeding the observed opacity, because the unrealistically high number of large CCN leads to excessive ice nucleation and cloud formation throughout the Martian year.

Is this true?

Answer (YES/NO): YES